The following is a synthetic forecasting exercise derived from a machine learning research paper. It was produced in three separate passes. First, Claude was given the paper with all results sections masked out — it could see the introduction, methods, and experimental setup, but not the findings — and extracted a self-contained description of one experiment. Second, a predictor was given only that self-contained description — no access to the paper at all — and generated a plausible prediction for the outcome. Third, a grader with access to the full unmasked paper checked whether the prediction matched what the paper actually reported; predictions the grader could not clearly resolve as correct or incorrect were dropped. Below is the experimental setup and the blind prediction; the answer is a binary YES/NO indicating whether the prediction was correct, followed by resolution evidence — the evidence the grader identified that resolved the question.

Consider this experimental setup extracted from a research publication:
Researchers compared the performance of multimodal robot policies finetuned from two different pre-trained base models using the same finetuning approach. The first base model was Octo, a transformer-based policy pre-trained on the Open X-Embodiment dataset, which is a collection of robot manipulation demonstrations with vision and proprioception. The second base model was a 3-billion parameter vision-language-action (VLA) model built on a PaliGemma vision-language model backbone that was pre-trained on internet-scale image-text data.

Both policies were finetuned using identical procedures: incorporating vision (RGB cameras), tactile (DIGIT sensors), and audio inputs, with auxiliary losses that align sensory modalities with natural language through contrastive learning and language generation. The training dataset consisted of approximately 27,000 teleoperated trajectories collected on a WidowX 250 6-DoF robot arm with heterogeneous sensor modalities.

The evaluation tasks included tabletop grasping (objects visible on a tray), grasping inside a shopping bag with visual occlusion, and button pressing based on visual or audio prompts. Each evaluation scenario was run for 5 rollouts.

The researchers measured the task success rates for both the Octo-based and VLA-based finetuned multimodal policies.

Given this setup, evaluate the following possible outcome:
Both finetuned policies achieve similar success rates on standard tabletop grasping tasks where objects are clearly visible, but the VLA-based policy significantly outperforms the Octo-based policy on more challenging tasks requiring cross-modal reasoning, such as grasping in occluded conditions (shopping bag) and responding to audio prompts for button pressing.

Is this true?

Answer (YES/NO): NO